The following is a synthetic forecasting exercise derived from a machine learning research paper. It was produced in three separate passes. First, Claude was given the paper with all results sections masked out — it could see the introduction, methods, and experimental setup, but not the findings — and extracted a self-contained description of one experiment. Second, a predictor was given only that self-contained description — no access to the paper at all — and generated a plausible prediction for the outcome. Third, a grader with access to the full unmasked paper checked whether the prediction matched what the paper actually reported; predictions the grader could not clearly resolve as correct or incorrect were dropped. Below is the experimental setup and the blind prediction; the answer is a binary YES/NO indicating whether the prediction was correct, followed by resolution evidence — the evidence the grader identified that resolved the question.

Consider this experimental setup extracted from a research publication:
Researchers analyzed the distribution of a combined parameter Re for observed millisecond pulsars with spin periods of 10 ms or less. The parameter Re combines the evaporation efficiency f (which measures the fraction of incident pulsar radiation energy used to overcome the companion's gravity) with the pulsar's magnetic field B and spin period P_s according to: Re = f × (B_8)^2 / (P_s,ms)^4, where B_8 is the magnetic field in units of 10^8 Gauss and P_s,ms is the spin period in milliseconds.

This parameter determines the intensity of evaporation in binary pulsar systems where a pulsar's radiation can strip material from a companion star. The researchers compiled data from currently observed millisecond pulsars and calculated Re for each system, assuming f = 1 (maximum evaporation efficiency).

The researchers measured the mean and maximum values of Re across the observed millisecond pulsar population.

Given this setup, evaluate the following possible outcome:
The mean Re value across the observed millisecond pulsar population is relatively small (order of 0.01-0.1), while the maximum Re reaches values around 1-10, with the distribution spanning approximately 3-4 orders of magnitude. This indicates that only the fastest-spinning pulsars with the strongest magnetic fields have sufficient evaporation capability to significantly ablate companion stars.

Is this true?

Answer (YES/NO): NO